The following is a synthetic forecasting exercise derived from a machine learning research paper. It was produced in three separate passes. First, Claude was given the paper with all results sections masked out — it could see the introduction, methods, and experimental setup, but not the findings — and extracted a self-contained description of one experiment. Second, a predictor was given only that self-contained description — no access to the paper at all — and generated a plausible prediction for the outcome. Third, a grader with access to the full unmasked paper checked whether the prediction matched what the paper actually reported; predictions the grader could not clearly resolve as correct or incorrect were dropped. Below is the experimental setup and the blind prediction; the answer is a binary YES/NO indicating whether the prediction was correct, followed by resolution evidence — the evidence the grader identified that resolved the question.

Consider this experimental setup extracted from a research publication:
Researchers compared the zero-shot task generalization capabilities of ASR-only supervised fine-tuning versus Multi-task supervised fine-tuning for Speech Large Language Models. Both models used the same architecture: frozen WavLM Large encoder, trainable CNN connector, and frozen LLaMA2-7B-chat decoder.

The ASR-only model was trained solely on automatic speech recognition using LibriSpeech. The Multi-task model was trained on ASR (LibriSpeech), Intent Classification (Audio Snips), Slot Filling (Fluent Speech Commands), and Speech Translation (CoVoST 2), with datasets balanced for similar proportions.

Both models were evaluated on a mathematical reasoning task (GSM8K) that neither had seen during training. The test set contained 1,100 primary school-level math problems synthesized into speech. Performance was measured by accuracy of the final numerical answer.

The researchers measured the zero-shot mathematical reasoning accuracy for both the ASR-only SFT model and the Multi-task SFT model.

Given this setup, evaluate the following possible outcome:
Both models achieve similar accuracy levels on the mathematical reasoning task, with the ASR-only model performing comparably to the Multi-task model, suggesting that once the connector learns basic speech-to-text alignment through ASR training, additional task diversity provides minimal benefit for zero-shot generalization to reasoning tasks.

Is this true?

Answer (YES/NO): YES